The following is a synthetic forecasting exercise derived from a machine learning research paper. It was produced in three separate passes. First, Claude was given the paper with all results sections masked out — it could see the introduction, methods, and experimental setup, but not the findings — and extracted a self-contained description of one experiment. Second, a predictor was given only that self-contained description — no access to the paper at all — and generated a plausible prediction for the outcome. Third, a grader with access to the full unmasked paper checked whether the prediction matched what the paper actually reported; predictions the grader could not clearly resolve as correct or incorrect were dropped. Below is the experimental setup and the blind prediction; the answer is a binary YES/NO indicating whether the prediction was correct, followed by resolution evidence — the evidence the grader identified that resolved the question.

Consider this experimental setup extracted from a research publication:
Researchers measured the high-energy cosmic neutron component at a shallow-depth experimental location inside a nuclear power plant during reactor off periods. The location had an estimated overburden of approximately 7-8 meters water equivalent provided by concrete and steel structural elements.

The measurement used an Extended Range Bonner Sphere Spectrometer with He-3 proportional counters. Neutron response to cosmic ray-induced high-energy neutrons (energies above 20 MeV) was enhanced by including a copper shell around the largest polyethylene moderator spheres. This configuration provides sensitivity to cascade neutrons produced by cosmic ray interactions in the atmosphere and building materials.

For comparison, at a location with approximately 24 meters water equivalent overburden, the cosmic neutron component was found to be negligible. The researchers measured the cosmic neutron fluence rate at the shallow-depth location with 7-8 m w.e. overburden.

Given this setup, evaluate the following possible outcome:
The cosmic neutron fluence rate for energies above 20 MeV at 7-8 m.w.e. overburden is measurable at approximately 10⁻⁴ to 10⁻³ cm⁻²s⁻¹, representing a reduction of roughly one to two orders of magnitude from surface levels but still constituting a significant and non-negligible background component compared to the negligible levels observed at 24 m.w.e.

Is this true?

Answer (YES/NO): NO